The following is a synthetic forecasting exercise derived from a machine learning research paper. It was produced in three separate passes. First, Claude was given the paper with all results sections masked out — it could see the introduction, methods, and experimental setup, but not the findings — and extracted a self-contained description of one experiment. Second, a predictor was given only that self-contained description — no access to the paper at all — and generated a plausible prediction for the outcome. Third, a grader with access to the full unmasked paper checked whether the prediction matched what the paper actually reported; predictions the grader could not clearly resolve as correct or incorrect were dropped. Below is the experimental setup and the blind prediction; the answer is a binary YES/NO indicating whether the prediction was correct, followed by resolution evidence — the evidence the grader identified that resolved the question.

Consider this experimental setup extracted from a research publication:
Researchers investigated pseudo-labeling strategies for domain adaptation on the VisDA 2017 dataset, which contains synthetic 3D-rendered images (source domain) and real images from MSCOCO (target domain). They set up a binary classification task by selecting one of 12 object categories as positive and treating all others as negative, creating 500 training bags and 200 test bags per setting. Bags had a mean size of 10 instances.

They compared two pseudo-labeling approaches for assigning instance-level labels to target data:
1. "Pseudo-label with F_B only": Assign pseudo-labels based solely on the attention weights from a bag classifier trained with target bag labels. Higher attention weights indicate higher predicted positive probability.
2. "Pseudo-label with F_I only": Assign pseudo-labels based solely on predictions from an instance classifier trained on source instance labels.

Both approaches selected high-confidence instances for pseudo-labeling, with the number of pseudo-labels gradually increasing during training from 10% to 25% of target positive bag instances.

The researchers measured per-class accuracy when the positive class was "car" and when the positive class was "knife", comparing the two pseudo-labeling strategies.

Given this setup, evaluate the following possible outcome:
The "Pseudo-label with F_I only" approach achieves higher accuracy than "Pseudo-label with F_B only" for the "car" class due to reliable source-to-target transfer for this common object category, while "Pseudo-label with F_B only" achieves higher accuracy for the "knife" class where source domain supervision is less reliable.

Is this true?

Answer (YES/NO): YES